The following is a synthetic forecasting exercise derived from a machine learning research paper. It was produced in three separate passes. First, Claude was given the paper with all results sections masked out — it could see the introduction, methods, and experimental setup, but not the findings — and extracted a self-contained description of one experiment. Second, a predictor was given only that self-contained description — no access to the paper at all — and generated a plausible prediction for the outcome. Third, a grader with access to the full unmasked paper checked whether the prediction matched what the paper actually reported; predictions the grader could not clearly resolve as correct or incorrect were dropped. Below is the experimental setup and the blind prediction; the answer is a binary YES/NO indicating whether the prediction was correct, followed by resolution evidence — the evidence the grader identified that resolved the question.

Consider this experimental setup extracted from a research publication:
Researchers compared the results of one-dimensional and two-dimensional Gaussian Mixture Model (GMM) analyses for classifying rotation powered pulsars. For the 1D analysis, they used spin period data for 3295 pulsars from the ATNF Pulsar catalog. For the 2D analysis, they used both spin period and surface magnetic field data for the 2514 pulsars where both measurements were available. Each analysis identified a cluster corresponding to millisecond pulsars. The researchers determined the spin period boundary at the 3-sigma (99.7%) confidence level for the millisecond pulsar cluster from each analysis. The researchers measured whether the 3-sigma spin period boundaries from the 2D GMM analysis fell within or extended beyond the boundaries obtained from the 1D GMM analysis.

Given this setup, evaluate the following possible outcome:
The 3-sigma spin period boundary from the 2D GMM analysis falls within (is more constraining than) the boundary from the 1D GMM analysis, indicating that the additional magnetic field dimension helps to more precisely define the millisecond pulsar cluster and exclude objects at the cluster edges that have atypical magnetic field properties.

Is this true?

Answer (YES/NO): YES